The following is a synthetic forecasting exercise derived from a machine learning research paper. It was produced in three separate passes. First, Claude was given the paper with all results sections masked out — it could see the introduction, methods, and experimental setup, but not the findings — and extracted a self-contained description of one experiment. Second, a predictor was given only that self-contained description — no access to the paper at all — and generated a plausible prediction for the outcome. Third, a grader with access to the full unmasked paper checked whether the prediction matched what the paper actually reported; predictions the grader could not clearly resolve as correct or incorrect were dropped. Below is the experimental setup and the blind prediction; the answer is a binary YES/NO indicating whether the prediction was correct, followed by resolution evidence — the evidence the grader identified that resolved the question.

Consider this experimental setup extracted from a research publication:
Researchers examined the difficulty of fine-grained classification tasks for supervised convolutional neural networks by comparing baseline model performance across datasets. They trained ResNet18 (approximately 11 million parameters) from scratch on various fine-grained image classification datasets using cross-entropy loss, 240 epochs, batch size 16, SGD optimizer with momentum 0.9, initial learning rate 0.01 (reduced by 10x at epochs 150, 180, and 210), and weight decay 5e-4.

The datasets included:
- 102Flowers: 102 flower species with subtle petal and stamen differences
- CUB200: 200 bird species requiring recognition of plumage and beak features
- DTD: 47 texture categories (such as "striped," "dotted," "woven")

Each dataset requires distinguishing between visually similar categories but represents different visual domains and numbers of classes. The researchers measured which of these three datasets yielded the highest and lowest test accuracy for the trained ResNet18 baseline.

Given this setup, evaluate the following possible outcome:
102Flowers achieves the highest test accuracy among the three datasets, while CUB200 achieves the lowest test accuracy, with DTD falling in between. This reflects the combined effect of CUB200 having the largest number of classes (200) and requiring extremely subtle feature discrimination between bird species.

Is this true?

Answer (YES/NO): YES